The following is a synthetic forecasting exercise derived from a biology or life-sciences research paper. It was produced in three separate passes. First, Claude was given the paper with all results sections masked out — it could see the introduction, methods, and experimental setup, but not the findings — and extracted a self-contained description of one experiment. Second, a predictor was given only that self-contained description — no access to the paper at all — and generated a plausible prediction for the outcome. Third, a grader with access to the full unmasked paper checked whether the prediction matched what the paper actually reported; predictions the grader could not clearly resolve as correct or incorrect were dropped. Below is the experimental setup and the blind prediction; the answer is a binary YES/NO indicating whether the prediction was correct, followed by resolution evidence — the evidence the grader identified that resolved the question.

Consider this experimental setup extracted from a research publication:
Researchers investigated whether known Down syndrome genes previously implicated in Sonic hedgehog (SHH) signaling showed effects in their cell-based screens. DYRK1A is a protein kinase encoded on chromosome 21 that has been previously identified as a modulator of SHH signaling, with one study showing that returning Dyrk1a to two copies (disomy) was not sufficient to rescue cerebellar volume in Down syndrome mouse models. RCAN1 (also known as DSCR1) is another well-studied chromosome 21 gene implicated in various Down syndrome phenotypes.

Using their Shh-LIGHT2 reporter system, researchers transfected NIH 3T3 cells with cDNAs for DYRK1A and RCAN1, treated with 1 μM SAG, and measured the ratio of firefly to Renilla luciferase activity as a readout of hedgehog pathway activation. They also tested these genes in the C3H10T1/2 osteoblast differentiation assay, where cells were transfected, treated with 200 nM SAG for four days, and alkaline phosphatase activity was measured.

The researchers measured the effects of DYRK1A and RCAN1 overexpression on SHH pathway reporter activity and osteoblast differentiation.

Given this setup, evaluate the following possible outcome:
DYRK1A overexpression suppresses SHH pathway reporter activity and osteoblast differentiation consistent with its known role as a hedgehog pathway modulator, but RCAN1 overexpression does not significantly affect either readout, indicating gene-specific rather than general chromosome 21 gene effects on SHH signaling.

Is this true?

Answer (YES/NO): NO